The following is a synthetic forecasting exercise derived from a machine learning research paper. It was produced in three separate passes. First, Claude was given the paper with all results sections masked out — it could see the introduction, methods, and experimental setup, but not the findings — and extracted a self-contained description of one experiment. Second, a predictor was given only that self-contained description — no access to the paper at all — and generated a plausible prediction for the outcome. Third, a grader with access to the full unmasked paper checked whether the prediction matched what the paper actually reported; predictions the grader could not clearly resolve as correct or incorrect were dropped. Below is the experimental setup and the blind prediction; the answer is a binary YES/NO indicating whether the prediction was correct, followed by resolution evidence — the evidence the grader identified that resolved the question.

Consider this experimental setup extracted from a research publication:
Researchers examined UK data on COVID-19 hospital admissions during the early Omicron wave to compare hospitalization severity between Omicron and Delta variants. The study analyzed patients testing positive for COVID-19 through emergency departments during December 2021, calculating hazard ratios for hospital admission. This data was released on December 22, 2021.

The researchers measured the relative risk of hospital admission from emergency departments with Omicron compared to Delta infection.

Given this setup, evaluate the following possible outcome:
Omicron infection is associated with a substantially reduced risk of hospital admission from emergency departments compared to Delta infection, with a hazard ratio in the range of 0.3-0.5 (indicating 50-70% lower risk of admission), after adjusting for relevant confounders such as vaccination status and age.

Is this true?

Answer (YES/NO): YES